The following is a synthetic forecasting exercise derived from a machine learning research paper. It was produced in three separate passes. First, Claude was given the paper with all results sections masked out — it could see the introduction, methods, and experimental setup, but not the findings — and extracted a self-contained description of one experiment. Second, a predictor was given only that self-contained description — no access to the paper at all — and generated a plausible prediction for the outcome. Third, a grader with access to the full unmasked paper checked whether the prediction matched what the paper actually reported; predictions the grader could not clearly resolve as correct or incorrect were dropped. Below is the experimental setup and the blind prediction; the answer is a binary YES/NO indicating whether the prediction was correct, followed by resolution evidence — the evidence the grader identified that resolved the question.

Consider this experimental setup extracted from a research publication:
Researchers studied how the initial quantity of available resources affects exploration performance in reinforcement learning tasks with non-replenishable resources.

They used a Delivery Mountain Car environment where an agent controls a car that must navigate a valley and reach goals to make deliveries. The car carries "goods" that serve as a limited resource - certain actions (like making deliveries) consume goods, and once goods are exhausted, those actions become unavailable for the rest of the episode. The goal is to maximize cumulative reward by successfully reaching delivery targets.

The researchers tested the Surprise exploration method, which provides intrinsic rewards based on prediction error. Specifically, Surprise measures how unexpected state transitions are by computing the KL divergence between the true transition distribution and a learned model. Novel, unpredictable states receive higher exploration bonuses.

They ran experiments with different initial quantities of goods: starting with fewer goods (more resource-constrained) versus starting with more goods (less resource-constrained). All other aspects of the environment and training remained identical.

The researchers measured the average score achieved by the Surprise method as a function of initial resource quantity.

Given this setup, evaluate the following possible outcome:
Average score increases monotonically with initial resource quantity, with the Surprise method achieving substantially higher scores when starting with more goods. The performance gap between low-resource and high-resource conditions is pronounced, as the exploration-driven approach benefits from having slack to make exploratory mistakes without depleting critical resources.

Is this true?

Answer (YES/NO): YES